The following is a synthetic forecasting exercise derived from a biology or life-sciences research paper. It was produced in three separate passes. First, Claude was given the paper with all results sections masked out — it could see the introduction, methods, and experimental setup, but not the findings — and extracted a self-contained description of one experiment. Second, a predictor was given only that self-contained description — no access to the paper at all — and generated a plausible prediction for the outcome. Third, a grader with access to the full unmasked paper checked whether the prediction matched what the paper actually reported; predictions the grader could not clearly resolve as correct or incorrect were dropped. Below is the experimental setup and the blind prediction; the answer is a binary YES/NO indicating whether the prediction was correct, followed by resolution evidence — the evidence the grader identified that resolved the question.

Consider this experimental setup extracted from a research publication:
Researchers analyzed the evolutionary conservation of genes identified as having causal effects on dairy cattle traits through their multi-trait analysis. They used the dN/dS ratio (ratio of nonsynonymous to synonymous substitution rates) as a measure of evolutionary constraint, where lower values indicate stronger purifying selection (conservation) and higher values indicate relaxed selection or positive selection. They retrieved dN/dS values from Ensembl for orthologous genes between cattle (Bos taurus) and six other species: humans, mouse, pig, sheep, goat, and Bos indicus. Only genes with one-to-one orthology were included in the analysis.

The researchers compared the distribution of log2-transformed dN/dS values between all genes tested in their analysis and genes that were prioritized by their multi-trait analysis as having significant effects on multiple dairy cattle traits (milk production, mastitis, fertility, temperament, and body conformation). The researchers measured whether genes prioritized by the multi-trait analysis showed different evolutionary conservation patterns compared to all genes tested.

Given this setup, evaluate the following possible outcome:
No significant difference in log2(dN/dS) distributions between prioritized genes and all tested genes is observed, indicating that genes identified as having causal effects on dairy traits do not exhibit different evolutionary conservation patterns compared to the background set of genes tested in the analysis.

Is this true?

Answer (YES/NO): NO